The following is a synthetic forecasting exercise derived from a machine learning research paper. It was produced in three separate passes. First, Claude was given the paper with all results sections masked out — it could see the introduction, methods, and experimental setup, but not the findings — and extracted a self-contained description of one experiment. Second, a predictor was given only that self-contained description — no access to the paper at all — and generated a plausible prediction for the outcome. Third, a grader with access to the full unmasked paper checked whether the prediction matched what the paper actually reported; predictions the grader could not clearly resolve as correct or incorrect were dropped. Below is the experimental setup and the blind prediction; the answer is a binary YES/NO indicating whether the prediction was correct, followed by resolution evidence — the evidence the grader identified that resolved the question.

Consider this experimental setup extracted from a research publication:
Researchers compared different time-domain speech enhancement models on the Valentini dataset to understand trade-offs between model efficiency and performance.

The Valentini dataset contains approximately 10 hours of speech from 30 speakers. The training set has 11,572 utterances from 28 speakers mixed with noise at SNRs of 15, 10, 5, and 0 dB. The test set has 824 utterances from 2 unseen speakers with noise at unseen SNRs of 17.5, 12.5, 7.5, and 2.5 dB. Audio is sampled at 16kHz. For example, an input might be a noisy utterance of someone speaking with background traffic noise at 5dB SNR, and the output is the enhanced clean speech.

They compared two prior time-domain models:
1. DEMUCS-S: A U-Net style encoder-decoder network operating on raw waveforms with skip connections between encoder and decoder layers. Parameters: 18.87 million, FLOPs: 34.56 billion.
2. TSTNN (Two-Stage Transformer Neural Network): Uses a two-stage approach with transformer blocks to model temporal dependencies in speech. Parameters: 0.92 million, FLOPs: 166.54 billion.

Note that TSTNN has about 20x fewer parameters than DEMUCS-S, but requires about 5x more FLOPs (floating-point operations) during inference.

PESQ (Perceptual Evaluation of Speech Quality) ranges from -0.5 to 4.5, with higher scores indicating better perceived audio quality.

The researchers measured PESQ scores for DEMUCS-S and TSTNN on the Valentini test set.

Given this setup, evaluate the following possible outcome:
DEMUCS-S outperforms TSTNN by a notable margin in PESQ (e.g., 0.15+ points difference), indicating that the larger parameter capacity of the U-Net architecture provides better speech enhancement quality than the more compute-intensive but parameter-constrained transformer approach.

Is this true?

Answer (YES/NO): NO